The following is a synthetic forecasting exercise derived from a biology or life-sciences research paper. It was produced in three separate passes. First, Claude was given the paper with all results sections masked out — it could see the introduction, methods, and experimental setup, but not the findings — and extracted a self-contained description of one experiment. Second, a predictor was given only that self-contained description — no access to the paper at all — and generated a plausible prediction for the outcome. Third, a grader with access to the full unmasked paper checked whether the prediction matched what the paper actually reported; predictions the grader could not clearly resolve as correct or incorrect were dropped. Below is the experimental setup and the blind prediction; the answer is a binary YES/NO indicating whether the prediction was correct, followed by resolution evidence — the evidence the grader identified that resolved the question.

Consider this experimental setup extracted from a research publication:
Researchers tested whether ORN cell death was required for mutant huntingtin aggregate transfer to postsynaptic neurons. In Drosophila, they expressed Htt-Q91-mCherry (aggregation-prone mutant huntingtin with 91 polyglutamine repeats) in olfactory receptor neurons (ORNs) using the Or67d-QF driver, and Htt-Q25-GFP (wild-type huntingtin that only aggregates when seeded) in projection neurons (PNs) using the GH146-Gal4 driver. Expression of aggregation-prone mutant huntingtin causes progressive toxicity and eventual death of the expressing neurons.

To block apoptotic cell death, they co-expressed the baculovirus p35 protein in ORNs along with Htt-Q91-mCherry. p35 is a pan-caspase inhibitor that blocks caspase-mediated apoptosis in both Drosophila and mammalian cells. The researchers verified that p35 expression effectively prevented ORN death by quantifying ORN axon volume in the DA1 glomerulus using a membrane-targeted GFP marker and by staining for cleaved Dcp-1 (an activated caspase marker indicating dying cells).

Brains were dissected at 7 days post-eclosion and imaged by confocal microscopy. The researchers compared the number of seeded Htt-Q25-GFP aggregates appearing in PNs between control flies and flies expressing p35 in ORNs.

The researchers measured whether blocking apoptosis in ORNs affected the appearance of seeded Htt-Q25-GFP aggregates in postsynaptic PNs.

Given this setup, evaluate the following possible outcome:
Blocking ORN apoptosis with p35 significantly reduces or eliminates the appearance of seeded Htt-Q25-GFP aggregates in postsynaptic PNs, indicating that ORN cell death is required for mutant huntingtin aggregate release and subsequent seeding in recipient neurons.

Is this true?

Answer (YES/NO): YES